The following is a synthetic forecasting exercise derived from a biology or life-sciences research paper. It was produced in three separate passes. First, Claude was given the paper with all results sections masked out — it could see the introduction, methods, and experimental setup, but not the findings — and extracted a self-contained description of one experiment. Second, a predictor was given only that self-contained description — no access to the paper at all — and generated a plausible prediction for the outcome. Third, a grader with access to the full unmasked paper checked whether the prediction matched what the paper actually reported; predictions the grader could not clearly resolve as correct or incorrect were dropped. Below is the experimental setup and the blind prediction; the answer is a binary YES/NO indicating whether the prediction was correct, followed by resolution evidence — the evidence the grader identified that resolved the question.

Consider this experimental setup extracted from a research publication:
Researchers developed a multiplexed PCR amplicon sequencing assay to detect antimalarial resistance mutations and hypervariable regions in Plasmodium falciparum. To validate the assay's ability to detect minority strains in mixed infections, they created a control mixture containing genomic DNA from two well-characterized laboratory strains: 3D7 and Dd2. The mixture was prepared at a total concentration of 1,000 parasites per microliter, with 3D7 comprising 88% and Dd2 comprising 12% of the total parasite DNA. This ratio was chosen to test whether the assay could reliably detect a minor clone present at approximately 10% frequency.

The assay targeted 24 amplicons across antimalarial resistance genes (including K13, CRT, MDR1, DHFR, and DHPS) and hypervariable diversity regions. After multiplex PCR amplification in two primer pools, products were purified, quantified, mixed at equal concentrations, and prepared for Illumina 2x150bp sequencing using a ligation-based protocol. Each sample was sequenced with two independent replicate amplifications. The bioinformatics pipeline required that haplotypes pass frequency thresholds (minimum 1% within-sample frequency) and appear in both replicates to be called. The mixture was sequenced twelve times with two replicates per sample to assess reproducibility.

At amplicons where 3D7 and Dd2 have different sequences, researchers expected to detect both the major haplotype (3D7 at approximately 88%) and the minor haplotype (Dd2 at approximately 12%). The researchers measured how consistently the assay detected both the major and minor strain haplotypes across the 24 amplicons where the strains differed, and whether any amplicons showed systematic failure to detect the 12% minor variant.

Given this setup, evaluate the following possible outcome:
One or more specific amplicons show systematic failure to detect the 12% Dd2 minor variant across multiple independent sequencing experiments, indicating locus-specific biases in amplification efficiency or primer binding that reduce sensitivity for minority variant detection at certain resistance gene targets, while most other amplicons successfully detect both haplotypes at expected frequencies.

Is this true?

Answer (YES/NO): YES